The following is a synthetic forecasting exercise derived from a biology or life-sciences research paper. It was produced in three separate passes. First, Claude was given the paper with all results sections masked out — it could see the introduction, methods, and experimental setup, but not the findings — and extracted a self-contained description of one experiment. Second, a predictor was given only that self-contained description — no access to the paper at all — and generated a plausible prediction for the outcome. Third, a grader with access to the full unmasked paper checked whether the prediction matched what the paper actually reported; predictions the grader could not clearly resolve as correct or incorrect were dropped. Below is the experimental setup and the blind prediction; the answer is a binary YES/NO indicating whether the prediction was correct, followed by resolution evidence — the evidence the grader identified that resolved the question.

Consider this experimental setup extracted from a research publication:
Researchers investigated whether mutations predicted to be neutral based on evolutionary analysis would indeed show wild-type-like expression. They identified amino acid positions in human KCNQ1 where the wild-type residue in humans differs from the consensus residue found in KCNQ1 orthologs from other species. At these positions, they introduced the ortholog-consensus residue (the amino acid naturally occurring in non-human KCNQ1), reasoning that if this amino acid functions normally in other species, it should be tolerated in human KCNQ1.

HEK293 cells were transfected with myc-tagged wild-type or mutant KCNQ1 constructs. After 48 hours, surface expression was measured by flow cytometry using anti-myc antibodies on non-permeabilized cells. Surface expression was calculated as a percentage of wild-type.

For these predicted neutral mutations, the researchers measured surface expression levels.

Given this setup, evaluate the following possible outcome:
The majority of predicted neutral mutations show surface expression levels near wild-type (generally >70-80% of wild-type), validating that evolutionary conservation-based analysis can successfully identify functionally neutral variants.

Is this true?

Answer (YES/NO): YES